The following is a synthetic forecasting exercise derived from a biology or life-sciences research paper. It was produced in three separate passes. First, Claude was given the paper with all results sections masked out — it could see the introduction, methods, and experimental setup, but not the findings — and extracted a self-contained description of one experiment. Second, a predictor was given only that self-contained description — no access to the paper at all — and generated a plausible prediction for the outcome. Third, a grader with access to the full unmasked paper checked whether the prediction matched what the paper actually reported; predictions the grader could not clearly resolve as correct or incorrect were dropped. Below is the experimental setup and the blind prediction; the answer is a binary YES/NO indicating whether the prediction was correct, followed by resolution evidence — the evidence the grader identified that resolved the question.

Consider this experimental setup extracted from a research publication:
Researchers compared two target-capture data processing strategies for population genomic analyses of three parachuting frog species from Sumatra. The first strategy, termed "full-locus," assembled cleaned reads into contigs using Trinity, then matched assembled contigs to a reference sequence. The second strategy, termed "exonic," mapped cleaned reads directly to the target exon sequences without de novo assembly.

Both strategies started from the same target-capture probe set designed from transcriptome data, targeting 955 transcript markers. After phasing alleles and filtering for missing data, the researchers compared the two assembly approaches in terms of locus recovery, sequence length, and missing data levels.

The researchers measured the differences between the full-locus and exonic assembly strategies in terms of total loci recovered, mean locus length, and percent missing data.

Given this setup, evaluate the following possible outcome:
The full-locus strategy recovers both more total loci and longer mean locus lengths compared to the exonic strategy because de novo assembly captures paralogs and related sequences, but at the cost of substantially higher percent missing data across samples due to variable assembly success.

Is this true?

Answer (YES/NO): NO